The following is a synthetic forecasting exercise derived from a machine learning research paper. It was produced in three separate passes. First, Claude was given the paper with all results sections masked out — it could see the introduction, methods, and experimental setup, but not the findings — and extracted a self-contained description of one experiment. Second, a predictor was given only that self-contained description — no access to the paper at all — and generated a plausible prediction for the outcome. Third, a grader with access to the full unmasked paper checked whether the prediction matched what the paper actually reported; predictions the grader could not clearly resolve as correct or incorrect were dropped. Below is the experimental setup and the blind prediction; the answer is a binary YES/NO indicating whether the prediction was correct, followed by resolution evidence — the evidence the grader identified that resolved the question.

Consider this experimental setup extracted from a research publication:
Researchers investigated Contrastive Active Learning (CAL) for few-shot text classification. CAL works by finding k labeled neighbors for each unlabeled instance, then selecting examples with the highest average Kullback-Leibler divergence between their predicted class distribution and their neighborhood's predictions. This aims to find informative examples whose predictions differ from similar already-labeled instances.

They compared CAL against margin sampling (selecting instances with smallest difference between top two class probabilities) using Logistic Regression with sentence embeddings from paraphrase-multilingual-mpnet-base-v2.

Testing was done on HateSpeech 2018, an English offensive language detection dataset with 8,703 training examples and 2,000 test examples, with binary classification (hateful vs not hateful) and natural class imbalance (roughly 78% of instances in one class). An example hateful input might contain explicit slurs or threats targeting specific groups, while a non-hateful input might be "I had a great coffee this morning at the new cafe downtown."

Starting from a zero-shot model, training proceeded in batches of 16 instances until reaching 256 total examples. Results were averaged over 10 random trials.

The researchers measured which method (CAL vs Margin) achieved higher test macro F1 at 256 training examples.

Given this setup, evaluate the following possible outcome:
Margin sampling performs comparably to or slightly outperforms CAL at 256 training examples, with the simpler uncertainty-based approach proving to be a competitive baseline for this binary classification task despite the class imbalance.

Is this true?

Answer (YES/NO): YES